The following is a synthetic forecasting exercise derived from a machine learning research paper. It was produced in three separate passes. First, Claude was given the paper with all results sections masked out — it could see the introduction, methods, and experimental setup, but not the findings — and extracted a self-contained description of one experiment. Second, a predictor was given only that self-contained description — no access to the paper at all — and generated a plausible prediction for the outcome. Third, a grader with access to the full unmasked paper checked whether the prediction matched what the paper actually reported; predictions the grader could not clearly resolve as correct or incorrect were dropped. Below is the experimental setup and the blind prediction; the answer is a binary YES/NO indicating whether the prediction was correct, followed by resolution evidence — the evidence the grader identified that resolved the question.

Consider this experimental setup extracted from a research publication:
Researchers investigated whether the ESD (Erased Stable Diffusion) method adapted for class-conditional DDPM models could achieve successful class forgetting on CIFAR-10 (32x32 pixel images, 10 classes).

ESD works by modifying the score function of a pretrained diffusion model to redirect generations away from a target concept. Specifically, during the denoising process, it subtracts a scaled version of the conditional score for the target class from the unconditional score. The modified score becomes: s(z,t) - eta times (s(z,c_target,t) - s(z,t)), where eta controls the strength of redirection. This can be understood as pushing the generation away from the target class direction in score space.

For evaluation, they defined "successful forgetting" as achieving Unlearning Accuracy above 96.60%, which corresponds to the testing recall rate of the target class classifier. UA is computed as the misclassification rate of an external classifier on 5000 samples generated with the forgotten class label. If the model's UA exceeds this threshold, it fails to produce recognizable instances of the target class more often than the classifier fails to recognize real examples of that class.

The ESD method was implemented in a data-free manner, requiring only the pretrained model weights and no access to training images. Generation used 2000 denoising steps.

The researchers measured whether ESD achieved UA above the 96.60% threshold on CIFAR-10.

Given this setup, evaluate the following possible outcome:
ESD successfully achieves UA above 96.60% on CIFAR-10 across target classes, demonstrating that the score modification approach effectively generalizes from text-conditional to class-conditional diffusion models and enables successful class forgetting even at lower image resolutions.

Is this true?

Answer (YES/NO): NO